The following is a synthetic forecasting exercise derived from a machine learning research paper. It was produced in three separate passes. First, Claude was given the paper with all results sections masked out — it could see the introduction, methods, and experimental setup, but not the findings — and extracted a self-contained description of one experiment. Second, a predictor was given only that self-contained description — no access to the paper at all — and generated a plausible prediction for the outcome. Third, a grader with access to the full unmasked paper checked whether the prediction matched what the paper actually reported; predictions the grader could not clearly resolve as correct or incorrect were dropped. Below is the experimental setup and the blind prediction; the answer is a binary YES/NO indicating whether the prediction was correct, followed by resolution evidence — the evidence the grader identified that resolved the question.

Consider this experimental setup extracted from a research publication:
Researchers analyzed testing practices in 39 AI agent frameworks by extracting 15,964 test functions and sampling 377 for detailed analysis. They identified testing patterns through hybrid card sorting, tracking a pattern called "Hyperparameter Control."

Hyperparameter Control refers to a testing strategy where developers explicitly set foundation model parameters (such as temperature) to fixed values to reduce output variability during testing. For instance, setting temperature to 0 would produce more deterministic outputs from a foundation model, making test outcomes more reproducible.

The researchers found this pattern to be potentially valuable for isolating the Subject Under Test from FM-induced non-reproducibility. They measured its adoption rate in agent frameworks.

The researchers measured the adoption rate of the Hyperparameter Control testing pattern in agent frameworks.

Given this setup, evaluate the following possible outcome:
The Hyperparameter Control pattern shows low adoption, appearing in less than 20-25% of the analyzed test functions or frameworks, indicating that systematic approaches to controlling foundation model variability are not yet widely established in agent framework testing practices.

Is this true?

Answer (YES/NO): YES